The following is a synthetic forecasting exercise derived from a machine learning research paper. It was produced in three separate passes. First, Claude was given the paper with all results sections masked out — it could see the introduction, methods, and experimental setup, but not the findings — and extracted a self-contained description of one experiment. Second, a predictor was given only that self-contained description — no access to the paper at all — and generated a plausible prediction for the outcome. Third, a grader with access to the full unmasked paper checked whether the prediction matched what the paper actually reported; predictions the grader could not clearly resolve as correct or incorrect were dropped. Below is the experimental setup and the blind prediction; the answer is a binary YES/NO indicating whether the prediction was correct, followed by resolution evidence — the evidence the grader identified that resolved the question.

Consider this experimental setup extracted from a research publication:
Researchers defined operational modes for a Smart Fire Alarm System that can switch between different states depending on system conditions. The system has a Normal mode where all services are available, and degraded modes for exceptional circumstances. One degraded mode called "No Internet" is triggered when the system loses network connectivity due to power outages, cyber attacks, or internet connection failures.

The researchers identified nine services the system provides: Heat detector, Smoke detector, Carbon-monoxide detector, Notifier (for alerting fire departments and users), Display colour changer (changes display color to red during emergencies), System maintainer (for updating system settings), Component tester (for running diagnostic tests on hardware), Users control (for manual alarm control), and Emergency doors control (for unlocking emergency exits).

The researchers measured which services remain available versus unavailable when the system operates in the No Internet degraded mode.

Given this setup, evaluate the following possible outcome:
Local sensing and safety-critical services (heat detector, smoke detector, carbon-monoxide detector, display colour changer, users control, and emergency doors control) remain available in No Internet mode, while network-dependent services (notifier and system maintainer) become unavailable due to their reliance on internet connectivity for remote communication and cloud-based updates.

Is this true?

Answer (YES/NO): NO